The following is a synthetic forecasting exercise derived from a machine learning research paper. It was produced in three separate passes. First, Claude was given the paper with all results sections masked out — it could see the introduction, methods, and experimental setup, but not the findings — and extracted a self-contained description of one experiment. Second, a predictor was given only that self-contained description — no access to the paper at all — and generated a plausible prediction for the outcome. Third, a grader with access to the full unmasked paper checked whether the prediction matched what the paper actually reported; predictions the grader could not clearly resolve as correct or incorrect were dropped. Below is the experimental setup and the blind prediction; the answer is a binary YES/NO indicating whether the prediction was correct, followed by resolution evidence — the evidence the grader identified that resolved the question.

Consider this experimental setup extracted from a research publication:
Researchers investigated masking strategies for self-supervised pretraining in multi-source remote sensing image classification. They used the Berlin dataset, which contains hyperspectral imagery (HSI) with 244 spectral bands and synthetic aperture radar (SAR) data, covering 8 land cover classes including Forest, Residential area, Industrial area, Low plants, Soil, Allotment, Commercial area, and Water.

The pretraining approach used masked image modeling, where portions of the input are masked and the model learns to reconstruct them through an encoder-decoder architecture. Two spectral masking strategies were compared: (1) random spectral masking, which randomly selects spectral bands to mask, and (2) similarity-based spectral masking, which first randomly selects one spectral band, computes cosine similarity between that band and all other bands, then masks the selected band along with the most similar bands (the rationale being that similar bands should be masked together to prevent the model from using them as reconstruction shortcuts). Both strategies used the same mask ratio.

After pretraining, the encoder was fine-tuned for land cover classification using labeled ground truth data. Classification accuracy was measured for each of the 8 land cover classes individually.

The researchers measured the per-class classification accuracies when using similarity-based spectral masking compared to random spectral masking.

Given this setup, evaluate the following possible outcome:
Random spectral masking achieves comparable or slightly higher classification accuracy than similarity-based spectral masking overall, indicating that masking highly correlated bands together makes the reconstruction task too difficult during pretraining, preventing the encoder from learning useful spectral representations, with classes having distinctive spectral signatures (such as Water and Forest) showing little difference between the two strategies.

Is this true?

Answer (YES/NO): NO